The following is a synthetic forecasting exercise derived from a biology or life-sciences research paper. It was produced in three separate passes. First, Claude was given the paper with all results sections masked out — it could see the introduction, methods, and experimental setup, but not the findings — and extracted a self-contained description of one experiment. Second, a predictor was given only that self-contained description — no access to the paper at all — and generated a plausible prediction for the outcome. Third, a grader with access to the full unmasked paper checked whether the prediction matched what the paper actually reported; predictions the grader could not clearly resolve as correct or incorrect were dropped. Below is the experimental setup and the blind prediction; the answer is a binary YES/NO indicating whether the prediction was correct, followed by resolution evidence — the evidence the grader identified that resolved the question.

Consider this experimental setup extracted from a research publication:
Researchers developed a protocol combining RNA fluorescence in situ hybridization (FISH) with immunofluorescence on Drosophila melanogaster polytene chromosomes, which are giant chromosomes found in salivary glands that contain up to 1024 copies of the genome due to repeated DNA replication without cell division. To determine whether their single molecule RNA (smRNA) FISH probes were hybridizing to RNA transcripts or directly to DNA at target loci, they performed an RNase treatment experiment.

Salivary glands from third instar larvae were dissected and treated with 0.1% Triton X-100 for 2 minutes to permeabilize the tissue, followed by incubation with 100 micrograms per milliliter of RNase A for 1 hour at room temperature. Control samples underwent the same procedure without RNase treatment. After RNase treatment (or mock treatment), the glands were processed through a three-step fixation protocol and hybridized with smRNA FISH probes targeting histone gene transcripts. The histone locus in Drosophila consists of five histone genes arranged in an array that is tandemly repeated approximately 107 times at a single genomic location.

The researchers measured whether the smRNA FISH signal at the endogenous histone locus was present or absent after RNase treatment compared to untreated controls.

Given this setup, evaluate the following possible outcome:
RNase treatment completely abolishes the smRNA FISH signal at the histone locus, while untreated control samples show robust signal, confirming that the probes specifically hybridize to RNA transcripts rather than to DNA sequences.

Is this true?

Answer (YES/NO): NO